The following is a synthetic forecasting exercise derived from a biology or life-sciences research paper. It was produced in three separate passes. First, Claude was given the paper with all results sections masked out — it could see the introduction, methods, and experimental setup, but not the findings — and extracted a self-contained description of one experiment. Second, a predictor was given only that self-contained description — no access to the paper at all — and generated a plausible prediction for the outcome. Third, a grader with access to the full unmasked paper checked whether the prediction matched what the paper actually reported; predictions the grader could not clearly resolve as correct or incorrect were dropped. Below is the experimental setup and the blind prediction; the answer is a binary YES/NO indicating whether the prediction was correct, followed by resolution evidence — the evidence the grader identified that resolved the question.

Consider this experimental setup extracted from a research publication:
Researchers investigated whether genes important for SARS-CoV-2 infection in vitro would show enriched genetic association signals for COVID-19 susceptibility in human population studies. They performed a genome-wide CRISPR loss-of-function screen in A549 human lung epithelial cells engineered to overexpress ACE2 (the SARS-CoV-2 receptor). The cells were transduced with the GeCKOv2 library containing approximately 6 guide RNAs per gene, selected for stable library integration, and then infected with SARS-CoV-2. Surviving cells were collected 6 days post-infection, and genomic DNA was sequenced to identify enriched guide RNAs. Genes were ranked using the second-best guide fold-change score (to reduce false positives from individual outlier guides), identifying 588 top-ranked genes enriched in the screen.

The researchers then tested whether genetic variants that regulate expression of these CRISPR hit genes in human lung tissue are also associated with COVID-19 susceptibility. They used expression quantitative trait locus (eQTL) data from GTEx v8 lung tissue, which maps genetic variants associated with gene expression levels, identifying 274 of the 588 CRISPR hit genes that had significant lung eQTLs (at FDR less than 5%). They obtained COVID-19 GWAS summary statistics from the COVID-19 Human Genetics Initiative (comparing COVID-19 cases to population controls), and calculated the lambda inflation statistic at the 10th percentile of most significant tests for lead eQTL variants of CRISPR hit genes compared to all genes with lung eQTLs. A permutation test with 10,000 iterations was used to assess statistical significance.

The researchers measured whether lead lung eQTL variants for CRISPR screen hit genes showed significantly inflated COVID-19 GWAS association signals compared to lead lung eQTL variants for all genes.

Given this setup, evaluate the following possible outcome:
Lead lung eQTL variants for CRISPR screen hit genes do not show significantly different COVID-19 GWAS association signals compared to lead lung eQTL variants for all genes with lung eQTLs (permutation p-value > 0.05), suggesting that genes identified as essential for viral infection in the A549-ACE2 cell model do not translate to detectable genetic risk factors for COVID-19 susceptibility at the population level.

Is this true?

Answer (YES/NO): NO